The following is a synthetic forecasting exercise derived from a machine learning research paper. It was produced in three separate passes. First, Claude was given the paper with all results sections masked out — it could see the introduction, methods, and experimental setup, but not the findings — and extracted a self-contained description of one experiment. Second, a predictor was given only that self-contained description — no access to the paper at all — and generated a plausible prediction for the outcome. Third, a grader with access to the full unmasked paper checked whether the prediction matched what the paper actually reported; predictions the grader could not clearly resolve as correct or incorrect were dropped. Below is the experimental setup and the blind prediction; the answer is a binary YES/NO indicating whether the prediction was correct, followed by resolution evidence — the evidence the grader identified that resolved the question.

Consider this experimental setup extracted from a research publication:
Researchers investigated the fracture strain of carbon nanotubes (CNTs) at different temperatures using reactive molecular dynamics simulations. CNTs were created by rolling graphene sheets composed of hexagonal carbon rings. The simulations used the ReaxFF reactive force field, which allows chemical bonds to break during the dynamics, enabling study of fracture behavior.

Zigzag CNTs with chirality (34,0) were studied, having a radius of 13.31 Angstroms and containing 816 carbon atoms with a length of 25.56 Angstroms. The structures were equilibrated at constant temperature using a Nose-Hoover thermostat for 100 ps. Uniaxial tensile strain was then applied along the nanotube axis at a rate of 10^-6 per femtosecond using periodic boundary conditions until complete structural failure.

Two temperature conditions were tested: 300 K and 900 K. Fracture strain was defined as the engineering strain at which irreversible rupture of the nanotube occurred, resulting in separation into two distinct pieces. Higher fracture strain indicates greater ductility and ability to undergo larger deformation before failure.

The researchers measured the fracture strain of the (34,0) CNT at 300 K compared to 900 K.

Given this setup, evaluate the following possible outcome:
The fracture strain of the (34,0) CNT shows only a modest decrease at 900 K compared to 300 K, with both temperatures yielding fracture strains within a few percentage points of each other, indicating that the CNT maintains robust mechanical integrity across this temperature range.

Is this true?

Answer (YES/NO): NO